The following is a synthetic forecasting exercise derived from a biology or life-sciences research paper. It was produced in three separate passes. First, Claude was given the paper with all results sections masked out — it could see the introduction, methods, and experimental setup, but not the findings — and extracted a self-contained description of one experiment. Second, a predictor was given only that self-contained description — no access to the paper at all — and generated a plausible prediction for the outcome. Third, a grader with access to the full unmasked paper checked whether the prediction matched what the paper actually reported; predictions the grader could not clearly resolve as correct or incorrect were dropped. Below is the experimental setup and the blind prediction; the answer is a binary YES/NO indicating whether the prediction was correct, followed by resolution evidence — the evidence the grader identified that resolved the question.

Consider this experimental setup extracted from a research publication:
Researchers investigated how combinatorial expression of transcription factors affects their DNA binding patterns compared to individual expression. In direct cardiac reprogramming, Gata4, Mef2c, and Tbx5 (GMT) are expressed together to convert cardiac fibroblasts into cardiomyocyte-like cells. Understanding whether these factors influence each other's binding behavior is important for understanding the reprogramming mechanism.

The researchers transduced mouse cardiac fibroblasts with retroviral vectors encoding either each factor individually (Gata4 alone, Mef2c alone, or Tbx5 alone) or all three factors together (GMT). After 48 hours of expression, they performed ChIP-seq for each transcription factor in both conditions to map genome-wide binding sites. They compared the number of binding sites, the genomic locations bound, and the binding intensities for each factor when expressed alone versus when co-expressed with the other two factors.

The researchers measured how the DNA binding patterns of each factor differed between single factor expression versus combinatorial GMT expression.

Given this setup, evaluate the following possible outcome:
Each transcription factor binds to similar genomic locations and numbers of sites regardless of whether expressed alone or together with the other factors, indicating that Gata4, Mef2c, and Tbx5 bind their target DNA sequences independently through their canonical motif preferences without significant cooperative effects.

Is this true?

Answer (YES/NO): NO